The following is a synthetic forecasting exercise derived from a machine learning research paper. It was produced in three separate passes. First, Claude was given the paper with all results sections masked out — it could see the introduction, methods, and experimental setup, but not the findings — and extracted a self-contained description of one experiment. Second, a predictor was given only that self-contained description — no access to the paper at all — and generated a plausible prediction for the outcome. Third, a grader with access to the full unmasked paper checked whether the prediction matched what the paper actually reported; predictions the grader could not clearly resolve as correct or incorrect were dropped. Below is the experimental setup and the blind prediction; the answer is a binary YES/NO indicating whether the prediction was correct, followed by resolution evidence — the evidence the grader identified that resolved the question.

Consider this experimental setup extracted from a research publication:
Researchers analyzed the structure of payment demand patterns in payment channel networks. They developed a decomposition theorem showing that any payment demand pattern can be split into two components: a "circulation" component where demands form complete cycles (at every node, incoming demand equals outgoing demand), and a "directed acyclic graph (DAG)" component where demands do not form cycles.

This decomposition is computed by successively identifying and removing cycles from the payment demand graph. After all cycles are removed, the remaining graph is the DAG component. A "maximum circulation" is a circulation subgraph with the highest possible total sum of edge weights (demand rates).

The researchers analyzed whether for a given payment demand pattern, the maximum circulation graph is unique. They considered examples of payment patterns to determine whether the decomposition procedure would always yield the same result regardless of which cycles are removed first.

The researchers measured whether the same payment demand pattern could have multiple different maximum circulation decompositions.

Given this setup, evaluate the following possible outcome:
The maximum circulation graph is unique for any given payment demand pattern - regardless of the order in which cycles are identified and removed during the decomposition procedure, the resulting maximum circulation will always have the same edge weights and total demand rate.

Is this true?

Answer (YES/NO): NO